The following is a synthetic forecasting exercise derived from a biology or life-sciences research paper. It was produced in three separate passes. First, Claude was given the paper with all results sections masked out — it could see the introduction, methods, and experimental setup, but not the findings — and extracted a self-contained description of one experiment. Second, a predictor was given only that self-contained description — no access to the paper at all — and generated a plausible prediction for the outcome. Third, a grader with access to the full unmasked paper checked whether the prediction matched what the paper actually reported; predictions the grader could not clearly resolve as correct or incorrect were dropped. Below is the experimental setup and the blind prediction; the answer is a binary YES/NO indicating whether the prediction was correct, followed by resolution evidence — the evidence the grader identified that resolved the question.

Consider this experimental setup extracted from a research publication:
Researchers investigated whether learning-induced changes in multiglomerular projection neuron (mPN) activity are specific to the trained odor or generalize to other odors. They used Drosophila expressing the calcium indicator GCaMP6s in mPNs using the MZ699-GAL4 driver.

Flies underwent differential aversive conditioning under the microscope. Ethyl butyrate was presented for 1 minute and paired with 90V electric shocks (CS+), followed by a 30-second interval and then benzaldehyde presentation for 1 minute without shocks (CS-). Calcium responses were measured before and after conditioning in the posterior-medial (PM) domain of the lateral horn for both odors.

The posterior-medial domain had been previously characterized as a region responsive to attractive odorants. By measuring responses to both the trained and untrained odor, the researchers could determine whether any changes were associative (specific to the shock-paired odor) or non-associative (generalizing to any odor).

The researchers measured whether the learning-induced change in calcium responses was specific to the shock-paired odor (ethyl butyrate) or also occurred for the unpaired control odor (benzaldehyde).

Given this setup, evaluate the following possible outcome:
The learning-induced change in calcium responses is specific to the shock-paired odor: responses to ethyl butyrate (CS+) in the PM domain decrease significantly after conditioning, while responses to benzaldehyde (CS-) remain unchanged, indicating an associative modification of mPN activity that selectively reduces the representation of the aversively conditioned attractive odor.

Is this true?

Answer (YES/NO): YES